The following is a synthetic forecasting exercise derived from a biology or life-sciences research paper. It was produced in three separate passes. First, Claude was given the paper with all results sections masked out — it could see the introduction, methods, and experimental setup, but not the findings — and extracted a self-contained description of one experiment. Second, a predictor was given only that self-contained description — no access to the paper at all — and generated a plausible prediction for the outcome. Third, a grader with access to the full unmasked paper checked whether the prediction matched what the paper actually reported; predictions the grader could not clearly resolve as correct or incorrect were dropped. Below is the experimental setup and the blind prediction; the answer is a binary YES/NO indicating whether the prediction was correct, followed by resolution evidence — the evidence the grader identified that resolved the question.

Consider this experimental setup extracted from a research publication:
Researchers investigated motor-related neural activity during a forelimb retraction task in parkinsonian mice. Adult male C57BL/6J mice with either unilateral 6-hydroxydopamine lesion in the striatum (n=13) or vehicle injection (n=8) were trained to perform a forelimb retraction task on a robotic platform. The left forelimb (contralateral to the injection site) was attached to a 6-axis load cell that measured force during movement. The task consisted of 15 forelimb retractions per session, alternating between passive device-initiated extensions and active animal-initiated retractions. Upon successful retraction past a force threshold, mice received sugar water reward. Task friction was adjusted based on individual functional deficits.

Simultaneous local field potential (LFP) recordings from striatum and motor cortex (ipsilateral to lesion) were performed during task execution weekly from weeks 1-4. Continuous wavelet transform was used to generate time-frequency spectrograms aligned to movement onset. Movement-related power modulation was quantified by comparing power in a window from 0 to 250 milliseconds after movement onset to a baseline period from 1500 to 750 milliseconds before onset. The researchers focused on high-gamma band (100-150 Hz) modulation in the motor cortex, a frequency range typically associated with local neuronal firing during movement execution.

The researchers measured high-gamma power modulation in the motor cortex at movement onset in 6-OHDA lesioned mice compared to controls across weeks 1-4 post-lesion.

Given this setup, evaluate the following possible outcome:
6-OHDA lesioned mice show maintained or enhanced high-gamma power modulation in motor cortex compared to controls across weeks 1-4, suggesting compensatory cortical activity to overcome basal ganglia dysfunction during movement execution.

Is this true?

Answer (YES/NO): YES